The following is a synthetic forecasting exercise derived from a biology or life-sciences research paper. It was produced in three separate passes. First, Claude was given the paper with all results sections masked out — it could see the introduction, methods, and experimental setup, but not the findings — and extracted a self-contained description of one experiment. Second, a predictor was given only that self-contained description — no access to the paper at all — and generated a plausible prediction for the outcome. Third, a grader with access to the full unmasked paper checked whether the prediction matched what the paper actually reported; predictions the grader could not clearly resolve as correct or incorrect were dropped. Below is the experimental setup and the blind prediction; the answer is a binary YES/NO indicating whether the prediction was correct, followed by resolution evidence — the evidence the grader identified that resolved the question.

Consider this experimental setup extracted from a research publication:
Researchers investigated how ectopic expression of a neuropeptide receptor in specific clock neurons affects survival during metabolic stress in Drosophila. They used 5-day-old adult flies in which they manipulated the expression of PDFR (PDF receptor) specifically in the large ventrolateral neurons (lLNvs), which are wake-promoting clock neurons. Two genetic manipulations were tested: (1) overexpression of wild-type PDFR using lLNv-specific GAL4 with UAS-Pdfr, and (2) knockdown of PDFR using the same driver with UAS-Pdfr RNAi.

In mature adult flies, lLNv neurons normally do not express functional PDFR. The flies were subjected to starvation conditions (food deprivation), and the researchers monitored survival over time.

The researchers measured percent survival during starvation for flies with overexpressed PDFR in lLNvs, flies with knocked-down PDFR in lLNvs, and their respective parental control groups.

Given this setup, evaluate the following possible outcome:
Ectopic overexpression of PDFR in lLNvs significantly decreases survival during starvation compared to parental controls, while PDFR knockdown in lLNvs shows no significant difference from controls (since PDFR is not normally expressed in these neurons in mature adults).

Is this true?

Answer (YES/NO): NO